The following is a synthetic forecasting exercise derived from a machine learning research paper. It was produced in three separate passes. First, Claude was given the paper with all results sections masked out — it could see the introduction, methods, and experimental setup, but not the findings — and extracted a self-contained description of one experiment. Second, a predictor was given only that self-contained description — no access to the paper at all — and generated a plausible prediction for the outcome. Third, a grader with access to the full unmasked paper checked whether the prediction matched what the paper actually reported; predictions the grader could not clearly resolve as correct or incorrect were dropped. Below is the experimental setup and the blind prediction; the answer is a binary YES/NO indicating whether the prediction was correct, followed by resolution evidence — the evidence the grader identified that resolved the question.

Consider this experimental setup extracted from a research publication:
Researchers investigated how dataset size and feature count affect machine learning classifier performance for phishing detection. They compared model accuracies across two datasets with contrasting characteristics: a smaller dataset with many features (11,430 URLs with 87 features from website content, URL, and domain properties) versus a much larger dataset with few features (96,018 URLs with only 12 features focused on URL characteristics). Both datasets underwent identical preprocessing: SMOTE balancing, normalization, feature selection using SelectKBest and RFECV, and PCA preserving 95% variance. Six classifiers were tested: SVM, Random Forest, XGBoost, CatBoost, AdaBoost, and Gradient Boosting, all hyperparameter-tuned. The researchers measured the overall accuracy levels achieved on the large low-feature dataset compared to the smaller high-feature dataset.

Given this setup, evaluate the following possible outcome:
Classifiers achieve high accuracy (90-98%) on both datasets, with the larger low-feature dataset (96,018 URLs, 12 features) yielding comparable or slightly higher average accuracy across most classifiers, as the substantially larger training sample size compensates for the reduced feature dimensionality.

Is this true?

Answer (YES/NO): NO